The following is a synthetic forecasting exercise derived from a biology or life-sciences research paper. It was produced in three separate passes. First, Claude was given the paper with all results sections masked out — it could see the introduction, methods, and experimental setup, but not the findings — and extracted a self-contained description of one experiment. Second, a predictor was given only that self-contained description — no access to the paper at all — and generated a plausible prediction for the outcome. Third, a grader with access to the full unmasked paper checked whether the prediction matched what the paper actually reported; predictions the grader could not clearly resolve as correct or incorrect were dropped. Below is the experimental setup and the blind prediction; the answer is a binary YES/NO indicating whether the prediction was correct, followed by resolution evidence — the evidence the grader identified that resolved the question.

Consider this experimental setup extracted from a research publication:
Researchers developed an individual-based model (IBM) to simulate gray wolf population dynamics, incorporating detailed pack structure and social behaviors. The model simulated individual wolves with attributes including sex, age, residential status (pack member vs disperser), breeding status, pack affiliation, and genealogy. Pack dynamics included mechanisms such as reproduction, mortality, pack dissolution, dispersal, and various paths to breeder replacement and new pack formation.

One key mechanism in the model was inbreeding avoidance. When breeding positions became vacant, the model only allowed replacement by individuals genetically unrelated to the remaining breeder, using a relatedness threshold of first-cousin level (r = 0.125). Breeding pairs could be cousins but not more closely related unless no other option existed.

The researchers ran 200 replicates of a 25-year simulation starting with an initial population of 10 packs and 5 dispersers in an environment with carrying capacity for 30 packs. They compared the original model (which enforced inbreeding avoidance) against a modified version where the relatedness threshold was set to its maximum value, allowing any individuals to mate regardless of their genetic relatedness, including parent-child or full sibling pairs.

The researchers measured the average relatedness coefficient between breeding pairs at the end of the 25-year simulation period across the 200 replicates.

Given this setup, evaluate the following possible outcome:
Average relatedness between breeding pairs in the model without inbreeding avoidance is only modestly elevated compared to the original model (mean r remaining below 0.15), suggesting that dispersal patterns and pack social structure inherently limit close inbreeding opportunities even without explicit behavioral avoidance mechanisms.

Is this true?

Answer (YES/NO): NO